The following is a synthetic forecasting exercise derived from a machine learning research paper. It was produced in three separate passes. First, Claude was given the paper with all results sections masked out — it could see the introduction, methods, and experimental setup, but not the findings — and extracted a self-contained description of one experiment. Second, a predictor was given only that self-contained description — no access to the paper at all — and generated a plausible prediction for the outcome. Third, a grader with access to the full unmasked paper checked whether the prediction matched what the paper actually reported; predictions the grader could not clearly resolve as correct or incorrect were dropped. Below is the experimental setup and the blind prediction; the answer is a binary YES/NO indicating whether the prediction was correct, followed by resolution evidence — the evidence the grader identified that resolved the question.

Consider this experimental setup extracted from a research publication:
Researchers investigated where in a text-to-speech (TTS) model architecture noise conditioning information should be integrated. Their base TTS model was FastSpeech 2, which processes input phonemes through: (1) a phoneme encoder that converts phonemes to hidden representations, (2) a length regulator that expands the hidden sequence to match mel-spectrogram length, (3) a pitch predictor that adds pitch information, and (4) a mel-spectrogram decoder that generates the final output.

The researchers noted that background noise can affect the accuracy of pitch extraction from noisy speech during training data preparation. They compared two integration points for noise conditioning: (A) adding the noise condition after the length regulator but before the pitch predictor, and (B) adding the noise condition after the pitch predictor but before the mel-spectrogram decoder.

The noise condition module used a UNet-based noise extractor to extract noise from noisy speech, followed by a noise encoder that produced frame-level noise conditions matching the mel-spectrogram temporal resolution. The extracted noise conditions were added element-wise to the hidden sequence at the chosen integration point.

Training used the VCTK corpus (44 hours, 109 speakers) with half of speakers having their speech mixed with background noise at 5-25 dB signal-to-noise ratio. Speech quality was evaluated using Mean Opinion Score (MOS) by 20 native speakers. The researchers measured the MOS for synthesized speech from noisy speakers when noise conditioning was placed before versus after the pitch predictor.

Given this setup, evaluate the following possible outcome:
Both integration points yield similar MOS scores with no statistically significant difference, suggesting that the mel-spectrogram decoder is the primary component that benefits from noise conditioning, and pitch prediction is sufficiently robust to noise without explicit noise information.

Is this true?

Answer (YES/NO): NO